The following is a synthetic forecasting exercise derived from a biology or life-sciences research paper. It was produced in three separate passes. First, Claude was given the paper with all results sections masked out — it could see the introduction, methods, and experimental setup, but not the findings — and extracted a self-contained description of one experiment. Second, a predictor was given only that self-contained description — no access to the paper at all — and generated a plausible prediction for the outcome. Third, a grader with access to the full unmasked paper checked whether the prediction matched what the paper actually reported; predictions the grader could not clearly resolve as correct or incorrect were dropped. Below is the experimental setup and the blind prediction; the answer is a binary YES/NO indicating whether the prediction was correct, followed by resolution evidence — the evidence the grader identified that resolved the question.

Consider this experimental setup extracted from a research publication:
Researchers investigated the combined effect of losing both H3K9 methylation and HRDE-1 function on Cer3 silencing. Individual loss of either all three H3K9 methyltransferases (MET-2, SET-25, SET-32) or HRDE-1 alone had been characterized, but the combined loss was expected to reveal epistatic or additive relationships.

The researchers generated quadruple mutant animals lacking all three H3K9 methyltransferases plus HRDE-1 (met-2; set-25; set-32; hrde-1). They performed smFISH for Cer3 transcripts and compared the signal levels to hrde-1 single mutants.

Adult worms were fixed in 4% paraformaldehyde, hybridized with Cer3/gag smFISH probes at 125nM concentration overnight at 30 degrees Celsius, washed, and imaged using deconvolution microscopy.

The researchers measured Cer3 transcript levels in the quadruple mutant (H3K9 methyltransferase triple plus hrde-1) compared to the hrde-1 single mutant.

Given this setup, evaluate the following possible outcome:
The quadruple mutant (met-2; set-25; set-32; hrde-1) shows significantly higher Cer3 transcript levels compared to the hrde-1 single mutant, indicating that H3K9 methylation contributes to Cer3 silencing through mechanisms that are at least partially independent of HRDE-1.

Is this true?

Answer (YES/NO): YES